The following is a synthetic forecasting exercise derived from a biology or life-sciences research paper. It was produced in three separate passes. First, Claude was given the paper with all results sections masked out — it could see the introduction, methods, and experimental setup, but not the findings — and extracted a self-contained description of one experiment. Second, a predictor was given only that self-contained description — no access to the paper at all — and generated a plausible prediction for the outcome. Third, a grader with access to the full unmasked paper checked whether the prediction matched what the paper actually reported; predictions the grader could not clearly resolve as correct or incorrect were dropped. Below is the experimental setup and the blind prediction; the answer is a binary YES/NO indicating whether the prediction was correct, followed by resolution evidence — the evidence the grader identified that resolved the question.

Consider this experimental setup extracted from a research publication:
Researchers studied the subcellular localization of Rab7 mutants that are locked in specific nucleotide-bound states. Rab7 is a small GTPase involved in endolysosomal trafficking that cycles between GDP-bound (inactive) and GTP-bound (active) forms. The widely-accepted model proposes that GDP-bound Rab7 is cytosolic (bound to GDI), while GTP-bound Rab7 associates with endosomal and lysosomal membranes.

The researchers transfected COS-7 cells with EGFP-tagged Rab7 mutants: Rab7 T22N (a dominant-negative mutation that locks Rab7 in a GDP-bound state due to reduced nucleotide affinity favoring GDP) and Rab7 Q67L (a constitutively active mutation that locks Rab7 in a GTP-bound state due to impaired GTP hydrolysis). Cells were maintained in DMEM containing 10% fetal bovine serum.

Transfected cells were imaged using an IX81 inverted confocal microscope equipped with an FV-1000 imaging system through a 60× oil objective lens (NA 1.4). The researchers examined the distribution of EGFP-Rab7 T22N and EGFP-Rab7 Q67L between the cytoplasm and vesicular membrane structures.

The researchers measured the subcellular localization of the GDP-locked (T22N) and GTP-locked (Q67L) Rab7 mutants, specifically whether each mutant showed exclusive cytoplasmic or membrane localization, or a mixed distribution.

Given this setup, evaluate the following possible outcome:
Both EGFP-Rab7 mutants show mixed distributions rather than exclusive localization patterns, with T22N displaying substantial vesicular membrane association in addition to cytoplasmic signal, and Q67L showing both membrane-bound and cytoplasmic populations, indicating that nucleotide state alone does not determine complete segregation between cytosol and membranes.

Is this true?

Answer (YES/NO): YES